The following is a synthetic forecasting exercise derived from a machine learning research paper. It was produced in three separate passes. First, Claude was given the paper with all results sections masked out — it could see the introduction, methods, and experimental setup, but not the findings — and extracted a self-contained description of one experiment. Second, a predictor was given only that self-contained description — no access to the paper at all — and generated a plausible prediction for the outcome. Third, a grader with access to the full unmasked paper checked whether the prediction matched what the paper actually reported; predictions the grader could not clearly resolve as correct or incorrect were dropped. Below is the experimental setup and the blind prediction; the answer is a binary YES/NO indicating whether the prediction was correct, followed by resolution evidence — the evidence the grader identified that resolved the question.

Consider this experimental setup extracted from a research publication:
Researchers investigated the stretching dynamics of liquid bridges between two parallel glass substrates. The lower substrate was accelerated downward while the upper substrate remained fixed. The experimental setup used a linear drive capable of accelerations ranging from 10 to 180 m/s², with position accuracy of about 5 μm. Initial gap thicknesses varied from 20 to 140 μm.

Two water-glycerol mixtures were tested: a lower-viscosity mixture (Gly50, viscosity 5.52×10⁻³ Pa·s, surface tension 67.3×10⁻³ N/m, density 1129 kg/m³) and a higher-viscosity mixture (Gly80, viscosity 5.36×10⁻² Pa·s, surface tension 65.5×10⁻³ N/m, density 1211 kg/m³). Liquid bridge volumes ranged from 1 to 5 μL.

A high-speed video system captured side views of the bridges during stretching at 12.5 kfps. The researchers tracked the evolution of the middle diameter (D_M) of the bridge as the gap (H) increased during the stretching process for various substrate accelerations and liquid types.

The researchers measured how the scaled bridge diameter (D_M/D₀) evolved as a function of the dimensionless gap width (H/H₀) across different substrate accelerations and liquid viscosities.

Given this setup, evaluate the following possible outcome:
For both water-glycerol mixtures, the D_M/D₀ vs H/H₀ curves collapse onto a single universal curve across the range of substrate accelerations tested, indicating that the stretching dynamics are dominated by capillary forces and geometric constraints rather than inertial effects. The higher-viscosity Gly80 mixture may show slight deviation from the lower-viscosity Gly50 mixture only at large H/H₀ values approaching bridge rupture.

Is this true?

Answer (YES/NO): YES